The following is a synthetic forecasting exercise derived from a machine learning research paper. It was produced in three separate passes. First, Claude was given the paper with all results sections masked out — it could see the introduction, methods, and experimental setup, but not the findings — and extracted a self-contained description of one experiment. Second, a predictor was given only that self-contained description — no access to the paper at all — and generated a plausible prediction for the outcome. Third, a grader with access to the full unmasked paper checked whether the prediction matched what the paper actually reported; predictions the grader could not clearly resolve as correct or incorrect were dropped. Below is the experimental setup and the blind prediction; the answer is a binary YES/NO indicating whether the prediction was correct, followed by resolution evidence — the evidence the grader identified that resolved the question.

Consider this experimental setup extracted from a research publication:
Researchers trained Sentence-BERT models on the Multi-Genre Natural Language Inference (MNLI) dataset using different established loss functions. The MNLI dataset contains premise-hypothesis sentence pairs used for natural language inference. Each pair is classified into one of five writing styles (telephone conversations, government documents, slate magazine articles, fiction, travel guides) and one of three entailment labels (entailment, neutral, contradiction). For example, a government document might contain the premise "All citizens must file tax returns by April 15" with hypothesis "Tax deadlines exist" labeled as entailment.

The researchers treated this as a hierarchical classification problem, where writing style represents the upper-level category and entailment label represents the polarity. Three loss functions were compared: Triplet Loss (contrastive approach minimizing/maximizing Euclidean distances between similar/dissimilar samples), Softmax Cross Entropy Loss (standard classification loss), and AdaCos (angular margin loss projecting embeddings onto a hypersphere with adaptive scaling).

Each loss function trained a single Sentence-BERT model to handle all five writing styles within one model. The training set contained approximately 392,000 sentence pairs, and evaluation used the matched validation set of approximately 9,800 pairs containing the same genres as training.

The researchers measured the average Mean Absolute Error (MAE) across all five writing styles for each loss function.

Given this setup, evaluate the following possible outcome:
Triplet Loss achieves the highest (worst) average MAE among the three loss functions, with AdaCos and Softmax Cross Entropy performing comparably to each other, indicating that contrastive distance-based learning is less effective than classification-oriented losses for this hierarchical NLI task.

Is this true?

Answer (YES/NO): NO